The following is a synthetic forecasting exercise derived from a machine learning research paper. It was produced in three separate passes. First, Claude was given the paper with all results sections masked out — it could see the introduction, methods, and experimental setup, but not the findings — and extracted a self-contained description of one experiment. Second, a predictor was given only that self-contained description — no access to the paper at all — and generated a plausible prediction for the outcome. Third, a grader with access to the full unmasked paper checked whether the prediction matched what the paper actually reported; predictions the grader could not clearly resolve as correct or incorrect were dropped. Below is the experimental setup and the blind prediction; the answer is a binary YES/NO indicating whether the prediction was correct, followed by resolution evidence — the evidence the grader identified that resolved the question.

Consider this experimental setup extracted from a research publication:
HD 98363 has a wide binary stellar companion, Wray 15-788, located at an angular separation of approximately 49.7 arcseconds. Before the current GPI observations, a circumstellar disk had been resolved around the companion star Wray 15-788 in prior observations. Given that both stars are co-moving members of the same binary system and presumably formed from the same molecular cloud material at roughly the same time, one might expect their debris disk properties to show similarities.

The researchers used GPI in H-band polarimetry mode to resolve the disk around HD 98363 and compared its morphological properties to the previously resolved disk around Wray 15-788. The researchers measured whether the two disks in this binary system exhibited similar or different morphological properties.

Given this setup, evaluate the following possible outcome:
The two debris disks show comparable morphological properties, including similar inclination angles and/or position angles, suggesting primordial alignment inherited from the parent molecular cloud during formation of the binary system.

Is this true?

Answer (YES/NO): NO